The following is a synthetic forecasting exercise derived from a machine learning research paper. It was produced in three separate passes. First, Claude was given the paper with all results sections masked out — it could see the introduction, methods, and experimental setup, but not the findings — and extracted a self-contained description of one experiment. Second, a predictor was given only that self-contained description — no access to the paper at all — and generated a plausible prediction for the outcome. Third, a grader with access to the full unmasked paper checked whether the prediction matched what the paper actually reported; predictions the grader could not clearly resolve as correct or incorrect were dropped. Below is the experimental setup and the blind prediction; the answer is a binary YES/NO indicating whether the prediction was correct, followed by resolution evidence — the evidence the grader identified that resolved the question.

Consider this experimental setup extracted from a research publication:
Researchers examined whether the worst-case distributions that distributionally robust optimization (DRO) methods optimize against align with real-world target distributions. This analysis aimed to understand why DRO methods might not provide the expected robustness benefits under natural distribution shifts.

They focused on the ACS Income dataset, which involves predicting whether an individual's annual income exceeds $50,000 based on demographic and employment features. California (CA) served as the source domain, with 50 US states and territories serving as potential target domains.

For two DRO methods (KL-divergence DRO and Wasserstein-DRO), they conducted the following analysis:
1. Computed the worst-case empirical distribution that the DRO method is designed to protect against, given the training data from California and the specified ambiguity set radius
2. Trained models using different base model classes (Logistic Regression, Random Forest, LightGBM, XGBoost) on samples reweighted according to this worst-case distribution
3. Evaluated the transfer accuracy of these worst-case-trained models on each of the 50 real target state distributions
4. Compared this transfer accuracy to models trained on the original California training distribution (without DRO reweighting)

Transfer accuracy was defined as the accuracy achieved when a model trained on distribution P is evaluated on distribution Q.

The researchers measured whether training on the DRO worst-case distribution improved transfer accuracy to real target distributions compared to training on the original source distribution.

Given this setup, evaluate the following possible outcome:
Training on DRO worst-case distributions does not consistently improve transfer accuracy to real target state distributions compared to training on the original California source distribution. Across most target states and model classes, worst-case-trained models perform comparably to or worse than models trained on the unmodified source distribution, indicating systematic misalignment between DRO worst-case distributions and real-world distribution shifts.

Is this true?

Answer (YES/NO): YES